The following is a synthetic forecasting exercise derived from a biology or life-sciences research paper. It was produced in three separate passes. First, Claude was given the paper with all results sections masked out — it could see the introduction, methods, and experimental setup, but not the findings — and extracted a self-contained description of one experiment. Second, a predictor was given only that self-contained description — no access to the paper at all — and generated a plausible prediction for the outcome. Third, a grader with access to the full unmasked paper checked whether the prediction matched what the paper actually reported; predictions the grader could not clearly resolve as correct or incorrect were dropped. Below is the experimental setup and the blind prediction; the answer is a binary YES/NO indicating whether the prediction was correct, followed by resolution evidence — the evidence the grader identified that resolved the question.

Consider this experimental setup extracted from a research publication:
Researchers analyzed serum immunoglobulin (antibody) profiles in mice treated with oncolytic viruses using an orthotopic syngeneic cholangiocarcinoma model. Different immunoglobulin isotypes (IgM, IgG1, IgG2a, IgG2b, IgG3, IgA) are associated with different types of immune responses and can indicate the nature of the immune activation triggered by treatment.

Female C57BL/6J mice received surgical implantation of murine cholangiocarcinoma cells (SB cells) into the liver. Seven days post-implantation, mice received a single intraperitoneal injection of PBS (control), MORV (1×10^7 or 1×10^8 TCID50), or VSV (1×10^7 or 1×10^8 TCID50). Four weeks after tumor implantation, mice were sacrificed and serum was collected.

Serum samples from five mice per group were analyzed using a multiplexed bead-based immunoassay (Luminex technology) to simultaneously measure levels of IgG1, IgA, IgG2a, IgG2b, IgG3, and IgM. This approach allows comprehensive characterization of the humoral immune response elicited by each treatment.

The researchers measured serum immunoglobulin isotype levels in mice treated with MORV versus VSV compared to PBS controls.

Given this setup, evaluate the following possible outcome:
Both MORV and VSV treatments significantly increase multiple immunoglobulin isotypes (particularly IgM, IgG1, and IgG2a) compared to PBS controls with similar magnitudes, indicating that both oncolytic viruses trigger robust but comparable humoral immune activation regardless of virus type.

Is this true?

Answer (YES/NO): NO